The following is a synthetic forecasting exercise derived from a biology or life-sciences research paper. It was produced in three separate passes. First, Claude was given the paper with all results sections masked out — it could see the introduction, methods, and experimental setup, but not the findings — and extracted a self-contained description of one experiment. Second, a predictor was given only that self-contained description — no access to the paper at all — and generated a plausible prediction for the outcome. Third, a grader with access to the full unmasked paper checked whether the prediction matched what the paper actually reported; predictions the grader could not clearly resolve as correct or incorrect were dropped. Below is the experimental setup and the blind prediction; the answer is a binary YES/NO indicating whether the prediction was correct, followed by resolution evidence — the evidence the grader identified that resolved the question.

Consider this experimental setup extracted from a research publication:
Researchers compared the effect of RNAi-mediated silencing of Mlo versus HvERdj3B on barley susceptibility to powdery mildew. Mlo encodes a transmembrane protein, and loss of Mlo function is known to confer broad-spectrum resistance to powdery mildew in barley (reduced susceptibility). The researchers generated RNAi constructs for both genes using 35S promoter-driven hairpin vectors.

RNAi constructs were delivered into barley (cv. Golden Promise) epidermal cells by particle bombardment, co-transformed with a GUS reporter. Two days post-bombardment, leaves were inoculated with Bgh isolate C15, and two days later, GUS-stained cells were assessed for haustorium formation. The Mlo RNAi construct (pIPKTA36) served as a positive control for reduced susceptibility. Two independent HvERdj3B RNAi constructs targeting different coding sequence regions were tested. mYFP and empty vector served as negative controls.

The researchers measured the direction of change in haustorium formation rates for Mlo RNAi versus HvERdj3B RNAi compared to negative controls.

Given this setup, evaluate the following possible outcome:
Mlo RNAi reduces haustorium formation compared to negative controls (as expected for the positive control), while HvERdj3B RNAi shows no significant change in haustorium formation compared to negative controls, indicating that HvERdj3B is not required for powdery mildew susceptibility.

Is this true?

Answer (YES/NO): NO